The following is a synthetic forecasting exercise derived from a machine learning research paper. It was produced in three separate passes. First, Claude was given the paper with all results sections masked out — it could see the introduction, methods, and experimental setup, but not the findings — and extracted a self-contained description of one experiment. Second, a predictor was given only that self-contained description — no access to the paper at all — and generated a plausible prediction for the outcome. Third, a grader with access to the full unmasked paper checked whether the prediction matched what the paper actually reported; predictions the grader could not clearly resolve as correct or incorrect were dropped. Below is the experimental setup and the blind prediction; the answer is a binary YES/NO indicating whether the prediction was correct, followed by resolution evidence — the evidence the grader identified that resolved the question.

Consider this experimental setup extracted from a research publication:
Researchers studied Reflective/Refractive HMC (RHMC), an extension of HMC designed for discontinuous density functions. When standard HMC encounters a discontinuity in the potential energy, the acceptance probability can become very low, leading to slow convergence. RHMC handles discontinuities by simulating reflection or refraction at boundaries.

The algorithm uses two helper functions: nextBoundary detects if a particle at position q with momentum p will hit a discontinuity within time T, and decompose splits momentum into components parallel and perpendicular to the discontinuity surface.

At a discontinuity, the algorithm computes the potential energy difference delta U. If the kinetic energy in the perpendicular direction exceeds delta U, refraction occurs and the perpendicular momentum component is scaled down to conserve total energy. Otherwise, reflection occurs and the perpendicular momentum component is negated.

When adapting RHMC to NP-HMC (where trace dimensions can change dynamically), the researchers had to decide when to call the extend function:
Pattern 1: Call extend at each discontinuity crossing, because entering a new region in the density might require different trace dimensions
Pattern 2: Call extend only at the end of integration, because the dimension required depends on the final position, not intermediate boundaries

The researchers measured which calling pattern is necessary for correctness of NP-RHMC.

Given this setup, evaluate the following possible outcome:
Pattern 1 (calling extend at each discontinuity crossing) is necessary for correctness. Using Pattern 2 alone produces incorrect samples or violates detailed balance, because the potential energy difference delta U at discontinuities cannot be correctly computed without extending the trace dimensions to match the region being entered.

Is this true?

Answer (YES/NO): YES